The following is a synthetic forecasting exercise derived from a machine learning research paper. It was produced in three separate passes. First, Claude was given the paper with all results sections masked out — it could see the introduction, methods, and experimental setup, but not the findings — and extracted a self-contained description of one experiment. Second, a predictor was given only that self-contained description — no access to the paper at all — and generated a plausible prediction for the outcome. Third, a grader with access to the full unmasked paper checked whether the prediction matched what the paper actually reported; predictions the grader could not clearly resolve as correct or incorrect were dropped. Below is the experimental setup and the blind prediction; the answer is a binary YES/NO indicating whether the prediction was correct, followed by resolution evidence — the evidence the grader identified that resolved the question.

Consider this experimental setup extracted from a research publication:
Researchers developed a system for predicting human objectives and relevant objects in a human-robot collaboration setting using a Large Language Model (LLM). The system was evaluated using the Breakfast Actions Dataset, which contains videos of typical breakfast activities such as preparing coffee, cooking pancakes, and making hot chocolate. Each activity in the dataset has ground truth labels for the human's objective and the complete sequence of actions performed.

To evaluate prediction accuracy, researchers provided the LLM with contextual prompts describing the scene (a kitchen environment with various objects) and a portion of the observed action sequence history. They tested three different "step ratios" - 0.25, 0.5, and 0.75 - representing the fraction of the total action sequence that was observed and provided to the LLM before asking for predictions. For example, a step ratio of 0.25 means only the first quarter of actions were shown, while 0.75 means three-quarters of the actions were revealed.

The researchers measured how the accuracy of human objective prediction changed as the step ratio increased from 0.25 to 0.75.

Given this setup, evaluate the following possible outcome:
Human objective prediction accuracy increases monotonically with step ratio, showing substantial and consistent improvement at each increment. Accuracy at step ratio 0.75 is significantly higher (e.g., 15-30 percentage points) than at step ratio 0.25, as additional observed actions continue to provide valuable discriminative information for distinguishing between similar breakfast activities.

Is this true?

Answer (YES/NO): YES